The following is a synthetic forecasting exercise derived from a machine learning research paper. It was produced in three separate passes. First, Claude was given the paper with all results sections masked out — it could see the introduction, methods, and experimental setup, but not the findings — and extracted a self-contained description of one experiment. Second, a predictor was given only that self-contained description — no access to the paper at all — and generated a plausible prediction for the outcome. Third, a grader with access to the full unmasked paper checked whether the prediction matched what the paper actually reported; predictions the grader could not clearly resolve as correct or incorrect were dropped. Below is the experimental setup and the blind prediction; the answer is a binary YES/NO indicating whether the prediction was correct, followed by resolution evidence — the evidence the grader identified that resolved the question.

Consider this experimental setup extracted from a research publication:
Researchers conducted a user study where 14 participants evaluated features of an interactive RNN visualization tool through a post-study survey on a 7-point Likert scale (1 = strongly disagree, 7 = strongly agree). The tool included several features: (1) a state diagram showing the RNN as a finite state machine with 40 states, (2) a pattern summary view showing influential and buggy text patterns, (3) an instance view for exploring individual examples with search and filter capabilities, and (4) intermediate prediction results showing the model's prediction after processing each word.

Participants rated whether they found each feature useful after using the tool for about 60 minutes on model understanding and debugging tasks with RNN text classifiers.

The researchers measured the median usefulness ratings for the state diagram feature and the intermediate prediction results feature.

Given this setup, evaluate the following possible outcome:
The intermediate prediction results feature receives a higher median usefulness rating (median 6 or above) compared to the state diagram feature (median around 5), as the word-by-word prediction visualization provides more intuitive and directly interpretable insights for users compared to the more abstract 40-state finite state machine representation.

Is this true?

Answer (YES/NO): NO